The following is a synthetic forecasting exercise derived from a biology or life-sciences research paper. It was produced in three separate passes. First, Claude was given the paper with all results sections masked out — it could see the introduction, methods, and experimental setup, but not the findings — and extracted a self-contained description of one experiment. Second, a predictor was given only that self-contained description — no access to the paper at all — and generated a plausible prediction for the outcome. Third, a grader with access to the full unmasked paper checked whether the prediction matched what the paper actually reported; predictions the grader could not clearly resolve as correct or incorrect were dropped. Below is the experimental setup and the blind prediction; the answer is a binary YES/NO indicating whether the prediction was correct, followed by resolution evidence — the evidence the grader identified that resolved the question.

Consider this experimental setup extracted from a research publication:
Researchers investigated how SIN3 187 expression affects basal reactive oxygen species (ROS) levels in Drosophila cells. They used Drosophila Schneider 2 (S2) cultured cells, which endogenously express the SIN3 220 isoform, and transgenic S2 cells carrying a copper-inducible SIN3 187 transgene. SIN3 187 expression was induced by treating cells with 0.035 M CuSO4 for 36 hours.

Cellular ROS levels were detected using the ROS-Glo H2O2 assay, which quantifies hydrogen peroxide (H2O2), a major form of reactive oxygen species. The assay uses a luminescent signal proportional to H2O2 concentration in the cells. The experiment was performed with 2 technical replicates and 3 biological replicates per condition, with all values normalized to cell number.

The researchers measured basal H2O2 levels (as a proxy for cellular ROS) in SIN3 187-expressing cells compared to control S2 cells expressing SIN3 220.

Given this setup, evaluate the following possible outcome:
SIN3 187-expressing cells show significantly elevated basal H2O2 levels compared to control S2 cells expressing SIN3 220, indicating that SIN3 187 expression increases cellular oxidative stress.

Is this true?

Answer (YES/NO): YES